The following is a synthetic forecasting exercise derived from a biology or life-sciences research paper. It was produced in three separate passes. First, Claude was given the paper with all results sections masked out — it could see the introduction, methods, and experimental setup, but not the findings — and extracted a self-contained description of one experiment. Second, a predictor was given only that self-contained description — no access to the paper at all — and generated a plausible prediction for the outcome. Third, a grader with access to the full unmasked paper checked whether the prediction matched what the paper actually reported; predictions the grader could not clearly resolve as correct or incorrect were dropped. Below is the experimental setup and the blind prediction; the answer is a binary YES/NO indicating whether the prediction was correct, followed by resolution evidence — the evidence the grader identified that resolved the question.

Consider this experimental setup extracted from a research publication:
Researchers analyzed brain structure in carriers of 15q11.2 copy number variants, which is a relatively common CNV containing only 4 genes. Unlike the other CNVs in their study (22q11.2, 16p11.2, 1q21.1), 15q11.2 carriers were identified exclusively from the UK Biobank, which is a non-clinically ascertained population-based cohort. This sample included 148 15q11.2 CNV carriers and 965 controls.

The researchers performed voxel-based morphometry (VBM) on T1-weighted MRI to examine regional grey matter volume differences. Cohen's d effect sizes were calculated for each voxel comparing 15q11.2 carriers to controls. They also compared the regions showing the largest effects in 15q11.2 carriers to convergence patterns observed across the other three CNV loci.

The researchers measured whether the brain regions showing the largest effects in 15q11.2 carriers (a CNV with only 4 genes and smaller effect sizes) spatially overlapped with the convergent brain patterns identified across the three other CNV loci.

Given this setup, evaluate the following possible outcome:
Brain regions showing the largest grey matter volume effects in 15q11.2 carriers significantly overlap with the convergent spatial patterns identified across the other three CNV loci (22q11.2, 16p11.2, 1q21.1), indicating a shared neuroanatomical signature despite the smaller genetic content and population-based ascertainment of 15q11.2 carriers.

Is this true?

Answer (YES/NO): YES